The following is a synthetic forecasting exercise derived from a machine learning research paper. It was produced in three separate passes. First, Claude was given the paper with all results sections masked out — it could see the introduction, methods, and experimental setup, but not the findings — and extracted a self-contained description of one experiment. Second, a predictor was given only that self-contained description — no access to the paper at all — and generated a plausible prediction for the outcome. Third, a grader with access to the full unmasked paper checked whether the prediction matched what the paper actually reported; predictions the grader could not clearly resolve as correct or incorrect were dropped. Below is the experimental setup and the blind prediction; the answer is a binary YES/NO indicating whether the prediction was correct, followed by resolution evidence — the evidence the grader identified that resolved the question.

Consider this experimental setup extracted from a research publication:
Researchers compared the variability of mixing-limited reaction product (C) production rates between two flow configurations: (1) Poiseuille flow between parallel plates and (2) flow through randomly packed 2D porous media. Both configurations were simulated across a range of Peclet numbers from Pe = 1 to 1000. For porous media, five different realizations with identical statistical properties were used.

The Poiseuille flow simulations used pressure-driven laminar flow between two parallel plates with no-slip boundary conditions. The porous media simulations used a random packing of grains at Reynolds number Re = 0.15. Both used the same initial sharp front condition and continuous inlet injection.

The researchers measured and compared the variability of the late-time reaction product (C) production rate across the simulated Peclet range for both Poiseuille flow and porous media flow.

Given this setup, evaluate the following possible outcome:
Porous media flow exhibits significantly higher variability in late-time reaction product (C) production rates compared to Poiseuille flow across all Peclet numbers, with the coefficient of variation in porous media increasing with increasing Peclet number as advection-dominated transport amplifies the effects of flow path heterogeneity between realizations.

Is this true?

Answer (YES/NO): NO